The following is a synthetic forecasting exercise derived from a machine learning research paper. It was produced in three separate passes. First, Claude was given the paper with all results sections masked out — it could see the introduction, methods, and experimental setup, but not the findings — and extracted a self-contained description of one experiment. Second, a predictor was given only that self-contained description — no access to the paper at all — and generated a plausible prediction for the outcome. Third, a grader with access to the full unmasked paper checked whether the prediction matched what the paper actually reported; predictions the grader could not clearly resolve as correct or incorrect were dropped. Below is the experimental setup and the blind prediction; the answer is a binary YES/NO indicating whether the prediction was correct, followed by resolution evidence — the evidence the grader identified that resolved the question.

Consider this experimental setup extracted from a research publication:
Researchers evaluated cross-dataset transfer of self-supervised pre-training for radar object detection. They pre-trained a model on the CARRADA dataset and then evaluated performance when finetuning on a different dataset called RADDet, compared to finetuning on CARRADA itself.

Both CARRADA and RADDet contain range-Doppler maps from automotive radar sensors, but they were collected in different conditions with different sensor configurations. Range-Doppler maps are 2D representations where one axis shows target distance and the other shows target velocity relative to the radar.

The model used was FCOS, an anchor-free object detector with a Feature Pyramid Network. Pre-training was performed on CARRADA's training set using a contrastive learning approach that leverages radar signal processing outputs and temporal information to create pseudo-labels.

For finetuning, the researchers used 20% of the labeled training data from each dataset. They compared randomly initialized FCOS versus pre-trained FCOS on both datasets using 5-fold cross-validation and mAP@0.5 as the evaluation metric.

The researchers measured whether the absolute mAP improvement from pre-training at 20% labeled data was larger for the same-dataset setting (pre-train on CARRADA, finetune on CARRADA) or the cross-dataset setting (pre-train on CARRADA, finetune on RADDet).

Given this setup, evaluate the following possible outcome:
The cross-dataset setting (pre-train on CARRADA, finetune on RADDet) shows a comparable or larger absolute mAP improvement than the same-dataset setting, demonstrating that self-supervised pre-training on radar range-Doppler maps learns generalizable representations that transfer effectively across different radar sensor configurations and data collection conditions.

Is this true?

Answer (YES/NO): YES